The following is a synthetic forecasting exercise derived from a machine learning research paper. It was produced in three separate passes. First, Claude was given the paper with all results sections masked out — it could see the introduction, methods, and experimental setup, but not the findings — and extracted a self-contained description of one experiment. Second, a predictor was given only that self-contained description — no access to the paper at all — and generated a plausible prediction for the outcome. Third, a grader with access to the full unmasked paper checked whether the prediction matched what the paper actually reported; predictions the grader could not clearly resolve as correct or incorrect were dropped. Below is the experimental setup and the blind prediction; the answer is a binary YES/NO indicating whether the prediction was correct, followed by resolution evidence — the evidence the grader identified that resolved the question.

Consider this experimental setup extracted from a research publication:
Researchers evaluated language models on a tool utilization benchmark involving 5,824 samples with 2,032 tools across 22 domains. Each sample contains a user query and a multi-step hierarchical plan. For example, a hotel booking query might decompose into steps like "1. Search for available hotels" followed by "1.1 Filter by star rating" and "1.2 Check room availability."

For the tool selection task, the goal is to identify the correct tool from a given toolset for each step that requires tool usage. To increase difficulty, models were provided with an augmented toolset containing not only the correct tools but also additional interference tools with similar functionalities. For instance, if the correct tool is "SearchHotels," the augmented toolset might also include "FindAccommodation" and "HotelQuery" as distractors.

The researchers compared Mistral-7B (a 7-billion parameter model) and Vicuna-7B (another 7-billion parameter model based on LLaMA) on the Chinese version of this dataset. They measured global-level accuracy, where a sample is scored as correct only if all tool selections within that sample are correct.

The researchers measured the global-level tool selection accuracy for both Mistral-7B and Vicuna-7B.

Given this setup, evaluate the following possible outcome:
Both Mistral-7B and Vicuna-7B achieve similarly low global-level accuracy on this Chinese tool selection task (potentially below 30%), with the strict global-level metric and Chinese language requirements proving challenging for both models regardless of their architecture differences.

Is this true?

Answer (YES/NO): NO